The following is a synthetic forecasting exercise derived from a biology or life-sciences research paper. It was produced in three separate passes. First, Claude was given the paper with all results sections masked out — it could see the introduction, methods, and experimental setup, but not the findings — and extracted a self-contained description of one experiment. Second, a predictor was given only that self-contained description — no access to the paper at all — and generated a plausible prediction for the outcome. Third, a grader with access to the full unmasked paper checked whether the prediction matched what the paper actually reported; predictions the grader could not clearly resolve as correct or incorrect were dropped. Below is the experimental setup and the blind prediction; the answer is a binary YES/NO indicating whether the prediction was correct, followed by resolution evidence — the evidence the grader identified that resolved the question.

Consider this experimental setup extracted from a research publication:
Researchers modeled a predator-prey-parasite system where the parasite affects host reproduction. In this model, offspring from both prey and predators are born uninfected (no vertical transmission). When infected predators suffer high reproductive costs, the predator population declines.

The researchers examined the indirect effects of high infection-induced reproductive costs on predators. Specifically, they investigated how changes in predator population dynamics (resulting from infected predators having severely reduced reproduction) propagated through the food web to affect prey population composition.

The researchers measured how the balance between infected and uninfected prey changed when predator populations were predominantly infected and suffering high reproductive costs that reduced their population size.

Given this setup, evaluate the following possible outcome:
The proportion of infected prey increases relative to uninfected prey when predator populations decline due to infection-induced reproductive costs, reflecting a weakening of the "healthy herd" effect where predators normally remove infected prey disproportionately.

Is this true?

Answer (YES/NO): NO